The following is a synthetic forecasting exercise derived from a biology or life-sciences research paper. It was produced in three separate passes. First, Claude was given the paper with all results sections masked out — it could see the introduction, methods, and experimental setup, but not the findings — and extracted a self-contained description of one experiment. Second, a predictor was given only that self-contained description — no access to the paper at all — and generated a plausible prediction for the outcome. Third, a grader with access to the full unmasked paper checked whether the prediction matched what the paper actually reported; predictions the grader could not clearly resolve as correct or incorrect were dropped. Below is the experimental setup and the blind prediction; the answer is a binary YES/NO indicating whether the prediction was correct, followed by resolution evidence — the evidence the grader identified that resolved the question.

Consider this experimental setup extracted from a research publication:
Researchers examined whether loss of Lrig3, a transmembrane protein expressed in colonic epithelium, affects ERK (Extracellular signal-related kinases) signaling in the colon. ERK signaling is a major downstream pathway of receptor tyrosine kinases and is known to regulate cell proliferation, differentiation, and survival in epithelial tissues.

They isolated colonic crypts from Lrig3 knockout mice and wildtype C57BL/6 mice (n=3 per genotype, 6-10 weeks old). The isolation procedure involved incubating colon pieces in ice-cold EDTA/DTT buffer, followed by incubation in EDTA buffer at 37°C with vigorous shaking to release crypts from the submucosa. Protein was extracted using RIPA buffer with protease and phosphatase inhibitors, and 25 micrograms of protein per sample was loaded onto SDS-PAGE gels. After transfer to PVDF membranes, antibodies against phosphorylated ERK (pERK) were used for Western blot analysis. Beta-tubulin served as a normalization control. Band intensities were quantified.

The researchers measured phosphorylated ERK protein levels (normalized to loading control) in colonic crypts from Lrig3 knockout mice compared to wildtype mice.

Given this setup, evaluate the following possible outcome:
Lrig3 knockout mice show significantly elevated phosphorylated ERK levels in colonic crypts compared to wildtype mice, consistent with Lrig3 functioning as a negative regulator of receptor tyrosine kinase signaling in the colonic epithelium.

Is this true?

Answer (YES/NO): NO